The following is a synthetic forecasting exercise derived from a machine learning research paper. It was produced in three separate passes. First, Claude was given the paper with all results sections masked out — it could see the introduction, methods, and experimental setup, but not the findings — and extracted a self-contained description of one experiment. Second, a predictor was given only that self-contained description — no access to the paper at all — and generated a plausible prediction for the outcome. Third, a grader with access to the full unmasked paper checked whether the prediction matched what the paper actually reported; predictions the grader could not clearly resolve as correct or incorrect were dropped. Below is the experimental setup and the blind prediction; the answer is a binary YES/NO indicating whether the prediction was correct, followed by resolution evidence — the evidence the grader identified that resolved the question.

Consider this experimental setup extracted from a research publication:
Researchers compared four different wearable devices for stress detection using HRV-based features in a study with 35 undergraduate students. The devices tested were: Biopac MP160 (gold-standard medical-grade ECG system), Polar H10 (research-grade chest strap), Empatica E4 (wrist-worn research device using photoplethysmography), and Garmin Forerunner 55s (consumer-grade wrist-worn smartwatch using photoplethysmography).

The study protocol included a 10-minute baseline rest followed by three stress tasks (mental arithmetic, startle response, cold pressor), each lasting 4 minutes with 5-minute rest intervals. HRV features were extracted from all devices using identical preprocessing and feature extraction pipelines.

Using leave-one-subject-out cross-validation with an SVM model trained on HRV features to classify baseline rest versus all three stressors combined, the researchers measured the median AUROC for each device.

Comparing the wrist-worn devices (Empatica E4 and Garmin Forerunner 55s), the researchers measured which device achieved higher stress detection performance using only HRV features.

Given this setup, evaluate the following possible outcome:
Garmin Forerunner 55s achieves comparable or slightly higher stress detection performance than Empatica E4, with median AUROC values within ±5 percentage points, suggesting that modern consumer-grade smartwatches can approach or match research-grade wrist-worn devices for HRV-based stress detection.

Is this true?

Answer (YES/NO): NO